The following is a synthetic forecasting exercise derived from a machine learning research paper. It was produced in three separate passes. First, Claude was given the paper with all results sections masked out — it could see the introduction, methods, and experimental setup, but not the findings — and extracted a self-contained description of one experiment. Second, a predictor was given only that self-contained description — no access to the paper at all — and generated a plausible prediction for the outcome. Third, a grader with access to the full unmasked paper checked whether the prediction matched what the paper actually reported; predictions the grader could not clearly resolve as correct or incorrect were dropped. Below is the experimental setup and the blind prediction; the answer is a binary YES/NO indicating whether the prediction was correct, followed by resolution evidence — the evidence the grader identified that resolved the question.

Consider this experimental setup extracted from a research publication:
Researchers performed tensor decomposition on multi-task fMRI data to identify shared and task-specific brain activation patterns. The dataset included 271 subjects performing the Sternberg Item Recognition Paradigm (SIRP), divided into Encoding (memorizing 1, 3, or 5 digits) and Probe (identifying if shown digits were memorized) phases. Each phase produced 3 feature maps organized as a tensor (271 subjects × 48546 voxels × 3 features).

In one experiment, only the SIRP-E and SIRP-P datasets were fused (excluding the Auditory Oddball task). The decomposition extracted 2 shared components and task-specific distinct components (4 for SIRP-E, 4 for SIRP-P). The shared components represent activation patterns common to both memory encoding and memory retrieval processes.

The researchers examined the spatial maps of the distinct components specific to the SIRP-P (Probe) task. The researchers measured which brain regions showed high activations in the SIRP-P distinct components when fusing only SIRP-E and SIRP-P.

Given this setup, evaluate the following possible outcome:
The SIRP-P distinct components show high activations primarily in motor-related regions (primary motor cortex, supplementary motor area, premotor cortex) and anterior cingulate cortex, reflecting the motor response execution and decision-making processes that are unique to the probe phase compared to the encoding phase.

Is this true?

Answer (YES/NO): NO